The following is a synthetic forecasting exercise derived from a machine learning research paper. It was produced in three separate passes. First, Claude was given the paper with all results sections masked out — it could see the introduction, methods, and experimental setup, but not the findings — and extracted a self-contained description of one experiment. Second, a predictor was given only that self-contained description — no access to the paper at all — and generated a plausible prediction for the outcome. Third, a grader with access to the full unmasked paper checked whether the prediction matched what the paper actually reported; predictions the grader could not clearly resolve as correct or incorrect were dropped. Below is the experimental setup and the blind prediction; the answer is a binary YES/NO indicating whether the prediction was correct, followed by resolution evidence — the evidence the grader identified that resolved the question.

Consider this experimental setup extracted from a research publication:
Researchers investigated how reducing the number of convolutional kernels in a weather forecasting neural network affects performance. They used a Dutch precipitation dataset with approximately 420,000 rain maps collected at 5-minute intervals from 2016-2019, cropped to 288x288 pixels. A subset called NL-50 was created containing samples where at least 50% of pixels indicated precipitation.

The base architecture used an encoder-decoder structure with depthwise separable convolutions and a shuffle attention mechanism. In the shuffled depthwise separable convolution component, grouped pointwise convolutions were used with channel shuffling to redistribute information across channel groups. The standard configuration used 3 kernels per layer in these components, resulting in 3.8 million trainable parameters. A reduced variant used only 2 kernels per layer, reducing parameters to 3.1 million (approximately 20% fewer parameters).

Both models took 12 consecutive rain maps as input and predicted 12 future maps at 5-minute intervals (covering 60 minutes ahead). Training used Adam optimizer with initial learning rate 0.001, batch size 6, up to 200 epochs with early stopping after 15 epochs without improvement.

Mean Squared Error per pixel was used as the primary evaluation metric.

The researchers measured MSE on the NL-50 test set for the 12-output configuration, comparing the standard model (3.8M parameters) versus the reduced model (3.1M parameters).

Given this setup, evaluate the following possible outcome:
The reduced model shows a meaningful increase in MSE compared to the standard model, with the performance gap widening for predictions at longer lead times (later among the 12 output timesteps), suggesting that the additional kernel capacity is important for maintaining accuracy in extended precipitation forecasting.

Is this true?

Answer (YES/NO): NO